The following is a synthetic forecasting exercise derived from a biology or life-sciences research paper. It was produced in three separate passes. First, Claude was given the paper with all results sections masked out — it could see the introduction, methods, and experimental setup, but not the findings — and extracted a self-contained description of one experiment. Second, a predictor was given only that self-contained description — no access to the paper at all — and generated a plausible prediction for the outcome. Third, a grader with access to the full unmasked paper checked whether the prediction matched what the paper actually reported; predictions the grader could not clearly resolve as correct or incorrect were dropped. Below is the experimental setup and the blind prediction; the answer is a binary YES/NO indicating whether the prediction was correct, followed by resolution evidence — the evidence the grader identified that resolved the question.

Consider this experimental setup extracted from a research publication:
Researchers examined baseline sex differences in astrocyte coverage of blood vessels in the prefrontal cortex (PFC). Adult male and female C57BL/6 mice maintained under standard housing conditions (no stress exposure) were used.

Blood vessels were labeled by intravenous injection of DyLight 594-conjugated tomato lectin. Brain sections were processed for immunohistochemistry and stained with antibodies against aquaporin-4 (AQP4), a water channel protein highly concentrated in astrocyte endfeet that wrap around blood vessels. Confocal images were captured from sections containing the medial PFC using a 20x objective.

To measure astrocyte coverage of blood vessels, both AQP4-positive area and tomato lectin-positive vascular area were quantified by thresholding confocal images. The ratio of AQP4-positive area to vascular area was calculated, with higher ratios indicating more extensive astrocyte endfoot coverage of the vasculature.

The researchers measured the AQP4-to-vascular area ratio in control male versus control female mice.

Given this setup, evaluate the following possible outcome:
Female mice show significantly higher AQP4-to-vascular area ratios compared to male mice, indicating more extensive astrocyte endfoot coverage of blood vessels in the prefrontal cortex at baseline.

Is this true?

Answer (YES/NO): NO